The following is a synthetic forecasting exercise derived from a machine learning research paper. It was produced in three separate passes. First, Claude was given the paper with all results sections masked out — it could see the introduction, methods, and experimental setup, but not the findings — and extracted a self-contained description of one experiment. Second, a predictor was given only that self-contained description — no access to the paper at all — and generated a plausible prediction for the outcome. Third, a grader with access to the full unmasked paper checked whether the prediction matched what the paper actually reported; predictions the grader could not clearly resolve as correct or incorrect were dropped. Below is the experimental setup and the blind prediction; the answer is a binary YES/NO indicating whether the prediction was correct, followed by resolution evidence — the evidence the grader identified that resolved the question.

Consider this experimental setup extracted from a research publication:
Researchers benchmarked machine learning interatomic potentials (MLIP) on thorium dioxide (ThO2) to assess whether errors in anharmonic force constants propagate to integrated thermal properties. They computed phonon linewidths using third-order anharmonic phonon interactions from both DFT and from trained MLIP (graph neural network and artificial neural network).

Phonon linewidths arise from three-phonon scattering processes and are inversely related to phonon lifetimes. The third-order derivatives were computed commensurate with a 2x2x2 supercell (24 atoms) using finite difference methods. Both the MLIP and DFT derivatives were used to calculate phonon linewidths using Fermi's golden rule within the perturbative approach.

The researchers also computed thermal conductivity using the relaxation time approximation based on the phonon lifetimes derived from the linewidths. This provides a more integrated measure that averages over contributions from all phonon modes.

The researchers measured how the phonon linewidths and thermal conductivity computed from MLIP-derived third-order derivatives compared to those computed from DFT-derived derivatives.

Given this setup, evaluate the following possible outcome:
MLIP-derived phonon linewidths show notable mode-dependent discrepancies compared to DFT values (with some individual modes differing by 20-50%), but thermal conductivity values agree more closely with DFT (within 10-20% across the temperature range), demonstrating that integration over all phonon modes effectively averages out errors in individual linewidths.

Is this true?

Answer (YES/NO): NO